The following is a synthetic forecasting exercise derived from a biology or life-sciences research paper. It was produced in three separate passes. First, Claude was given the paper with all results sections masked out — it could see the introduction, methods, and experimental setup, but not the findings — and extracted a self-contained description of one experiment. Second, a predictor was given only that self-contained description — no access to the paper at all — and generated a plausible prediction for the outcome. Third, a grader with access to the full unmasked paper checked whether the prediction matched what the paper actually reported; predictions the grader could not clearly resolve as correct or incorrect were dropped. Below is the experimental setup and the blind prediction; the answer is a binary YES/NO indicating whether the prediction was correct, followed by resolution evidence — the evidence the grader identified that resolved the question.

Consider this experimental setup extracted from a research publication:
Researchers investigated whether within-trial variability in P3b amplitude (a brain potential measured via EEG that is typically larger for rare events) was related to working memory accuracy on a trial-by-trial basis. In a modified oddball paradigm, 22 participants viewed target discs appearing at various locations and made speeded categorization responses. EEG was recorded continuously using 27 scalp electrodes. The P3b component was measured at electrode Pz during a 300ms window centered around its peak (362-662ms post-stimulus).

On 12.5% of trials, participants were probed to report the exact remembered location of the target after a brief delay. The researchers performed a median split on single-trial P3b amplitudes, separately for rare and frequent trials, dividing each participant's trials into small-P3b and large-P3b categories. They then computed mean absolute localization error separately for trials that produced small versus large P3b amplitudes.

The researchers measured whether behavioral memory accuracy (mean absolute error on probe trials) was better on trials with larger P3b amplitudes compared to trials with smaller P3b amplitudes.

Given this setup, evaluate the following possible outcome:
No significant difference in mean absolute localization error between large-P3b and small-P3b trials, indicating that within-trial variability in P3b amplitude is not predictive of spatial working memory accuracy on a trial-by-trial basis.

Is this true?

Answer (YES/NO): YES